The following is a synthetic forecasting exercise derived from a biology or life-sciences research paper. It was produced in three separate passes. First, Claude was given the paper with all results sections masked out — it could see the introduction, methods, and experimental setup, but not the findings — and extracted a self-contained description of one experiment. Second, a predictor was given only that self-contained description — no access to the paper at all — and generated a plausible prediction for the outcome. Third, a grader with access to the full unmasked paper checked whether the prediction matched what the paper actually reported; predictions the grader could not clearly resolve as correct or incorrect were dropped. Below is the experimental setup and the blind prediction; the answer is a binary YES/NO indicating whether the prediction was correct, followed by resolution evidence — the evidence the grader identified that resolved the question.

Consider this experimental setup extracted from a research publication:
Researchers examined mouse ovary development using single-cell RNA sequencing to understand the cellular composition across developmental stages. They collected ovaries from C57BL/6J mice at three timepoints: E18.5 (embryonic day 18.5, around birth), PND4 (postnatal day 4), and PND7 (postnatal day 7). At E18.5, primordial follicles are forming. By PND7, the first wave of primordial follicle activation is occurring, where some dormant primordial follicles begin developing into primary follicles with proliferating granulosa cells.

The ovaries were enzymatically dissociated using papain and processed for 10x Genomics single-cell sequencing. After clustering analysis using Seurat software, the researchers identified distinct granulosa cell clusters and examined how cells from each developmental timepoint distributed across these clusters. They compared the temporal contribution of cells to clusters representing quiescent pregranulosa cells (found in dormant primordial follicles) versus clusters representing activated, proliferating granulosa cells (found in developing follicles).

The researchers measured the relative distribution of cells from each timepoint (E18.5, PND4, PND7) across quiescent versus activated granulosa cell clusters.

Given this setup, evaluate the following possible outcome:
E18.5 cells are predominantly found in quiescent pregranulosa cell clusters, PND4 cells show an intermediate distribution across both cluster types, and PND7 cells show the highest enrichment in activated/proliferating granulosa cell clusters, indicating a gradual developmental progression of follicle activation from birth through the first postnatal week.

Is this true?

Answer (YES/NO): YES